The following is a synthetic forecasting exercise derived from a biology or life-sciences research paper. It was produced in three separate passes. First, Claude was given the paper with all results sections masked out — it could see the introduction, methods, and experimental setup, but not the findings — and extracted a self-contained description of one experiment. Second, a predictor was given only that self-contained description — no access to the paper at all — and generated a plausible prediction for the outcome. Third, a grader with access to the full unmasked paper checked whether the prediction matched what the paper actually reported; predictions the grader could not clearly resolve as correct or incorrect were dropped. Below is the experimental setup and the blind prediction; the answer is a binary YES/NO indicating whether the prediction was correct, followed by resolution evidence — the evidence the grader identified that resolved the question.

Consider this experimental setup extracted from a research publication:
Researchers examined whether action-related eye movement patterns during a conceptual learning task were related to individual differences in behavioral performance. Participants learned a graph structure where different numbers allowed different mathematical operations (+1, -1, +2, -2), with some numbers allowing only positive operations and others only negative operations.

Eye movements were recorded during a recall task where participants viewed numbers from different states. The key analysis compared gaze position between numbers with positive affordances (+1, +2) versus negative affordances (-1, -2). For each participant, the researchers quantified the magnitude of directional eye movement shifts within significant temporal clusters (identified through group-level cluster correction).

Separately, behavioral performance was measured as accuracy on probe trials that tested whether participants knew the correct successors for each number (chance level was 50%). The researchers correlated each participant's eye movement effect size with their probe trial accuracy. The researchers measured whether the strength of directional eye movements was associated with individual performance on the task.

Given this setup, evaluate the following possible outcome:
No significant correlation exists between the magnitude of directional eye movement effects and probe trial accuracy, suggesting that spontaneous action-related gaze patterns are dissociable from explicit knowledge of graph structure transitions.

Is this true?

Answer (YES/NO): NO